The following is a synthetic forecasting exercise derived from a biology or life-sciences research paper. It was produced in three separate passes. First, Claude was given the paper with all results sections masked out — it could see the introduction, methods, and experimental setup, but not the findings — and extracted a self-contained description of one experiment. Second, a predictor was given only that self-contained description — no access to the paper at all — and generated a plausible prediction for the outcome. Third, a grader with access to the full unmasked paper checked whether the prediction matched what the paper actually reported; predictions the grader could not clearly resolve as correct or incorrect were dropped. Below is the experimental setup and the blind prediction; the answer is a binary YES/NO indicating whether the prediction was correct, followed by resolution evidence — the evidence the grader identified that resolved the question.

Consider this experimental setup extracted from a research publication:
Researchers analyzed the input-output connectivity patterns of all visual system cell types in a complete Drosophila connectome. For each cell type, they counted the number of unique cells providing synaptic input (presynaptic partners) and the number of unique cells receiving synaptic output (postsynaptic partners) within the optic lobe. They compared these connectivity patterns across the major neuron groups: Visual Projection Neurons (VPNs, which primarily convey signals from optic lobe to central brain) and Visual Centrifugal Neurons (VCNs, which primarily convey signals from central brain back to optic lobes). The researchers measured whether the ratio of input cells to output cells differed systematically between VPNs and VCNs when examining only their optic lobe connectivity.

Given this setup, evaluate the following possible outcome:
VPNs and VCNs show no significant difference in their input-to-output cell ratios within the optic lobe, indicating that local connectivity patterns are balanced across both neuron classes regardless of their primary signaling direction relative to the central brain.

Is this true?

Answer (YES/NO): NO